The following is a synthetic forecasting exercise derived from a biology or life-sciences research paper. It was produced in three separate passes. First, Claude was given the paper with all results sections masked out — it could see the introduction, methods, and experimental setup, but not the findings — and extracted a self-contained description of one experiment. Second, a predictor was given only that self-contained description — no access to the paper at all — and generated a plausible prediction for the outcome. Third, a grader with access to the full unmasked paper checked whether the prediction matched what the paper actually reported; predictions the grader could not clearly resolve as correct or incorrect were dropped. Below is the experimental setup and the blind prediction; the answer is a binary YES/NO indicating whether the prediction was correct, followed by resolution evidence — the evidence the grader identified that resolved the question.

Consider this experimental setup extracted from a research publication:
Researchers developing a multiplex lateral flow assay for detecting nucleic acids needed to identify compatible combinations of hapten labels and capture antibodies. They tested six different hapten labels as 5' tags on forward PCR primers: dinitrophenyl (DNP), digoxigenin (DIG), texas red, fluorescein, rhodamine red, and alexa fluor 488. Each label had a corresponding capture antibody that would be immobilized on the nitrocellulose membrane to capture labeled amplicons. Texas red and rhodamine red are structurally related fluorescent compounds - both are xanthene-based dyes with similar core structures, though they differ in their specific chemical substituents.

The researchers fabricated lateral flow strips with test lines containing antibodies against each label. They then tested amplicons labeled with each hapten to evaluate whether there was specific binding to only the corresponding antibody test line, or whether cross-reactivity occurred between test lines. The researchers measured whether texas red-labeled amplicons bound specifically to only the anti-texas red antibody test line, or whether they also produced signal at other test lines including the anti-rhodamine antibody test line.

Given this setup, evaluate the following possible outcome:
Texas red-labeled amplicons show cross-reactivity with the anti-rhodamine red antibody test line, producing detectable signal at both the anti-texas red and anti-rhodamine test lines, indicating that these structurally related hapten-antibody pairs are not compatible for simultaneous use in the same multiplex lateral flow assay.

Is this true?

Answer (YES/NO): YES